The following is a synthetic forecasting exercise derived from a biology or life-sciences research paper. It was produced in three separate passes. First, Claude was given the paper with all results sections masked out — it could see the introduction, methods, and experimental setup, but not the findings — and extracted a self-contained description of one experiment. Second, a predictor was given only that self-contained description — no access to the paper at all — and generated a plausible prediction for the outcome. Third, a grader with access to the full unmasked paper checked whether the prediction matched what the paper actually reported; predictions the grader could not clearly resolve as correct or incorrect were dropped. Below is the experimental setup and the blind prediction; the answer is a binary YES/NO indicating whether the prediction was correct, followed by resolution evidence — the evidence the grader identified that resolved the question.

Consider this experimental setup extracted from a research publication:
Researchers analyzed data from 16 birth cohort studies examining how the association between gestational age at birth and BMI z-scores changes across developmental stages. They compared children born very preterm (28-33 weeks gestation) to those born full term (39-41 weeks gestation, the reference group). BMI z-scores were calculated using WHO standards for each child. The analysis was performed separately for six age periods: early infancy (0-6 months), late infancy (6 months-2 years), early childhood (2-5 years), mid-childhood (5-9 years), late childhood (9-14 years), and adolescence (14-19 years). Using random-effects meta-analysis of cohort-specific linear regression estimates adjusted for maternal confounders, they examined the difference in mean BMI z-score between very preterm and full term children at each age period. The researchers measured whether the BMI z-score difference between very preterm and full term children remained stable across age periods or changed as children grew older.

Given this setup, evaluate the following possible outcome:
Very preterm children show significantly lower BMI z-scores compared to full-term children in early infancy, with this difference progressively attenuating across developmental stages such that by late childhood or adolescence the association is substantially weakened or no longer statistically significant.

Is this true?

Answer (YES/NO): YES